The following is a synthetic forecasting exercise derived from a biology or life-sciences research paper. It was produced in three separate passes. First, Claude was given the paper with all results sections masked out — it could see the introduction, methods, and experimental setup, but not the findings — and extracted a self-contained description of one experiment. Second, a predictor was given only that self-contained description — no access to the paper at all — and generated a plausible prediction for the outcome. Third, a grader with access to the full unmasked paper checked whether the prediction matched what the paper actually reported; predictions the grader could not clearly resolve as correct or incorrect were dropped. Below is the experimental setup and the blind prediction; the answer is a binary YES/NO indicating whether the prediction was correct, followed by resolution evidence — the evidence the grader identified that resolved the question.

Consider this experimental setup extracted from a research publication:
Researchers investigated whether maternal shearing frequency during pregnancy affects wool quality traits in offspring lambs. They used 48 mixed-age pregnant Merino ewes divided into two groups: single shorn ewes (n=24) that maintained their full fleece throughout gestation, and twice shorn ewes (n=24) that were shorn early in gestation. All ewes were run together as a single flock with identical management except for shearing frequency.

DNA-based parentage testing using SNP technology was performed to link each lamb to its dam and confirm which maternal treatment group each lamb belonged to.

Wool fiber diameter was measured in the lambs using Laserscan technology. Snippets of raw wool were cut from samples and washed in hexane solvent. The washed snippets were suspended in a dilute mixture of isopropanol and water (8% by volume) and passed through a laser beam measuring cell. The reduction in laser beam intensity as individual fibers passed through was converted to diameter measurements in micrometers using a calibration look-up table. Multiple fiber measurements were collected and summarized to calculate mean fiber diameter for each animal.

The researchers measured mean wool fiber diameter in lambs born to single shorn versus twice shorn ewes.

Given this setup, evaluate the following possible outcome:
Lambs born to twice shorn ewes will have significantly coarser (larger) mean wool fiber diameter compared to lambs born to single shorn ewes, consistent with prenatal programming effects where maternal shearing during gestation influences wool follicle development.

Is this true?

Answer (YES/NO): NO